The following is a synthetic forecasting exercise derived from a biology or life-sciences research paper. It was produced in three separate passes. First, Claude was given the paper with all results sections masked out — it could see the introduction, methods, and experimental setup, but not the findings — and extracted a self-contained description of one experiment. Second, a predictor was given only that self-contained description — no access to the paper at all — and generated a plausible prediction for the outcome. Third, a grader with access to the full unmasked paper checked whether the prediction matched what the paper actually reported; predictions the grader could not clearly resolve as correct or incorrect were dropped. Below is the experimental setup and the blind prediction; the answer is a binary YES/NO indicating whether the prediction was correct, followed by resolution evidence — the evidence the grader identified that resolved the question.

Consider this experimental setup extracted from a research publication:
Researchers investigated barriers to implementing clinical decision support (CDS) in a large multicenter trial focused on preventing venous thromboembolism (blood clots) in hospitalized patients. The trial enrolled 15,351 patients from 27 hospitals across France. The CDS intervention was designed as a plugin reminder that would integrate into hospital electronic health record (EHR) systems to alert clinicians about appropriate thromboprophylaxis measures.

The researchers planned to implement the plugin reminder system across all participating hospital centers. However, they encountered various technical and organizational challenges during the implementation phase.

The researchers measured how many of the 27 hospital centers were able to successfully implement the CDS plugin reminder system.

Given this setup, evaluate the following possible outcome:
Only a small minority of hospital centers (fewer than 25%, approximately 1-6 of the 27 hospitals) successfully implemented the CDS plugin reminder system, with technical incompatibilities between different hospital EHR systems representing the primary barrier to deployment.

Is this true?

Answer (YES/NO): NO